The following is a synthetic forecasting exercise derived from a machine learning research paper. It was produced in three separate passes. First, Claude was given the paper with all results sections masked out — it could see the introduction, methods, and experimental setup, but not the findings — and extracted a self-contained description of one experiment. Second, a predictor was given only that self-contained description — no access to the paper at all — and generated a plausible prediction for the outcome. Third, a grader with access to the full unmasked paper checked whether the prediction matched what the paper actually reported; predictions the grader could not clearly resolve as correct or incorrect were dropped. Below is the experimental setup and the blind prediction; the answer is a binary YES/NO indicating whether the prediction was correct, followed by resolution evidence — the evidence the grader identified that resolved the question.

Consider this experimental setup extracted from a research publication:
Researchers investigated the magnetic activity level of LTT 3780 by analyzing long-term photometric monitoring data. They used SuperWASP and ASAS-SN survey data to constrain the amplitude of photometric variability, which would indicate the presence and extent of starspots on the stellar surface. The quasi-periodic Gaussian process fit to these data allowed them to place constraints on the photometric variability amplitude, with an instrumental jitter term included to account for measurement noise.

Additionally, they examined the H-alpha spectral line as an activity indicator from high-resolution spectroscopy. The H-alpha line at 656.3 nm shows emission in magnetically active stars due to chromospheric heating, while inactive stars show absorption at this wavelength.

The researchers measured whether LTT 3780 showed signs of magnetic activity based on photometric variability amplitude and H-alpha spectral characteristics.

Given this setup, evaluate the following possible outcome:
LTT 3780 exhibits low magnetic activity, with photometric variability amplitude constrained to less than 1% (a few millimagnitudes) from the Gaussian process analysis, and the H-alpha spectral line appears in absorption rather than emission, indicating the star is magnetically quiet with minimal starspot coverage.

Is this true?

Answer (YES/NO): YES